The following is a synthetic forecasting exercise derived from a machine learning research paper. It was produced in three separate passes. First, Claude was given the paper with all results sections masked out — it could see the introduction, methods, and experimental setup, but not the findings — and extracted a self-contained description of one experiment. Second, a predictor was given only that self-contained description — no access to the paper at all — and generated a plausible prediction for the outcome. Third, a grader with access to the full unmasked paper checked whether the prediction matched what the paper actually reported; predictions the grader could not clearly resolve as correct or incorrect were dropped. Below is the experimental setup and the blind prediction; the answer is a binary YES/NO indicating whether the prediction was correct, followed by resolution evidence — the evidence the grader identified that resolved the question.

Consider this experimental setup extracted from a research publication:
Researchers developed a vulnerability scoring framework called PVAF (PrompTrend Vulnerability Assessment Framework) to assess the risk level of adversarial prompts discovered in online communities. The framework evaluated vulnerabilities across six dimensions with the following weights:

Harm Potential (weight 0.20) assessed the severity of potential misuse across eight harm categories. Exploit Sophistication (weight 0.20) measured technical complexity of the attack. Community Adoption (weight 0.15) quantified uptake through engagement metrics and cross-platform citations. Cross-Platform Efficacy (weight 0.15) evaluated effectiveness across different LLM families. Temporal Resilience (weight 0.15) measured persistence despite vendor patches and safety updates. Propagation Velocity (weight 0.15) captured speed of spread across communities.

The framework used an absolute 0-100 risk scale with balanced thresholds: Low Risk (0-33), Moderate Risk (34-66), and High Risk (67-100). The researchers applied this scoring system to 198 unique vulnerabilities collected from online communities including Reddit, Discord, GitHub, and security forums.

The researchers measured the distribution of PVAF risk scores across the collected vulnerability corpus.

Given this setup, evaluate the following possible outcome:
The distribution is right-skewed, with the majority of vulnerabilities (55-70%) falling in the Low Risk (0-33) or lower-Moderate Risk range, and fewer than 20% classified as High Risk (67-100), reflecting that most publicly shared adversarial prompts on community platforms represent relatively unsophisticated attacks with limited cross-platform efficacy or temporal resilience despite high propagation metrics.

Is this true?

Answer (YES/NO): YES